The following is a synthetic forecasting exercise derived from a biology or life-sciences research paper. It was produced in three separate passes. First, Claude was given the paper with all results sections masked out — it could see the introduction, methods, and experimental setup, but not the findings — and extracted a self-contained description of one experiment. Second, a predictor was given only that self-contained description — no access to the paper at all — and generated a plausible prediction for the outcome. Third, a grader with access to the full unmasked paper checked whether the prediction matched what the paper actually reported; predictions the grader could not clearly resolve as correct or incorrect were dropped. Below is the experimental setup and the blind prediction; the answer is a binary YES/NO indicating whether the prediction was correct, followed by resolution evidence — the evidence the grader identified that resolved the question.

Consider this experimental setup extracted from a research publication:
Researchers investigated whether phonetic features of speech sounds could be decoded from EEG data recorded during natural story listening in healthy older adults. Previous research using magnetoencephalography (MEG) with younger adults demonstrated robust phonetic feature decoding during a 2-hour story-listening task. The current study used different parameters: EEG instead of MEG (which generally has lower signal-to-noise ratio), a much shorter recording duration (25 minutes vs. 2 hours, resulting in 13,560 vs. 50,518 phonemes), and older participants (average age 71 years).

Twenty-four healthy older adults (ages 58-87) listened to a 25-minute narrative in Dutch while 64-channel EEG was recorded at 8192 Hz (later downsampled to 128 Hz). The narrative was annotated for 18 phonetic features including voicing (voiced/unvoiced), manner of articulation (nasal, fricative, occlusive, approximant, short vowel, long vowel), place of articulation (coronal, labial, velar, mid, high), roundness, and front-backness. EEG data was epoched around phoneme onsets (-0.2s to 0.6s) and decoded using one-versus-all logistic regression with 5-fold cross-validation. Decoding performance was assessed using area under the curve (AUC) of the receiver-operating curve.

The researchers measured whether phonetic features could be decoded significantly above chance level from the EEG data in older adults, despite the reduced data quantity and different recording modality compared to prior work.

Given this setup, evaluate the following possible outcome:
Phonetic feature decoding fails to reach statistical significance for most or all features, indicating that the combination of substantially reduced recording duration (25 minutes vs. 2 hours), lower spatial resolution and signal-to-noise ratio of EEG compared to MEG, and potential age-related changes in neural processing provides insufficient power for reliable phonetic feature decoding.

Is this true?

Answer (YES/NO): NO